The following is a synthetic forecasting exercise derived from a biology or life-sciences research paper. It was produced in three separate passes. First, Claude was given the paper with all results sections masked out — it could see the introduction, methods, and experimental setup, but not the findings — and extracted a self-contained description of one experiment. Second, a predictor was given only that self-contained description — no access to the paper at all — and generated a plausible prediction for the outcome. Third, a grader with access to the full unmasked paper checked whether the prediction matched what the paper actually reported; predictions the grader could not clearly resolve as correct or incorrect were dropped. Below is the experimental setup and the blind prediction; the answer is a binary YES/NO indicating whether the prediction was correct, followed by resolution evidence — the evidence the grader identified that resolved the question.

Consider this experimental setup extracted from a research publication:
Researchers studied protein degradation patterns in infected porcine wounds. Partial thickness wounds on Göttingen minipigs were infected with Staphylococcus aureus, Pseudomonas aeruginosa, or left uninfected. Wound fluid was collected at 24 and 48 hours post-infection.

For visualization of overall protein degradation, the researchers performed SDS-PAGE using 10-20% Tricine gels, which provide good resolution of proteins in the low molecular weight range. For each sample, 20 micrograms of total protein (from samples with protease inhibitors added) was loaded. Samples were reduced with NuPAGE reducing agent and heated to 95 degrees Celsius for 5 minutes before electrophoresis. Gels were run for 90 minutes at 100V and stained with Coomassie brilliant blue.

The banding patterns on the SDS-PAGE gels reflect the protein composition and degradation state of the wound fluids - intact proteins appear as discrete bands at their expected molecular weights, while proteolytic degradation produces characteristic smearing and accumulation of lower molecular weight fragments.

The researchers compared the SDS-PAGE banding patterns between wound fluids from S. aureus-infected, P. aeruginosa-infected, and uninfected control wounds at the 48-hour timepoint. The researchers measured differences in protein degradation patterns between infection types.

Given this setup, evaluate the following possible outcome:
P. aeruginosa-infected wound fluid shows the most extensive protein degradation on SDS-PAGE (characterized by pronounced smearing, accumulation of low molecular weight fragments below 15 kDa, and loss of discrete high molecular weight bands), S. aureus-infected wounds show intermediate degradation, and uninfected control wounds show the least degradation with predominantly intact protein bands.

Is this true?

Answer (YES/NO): NO